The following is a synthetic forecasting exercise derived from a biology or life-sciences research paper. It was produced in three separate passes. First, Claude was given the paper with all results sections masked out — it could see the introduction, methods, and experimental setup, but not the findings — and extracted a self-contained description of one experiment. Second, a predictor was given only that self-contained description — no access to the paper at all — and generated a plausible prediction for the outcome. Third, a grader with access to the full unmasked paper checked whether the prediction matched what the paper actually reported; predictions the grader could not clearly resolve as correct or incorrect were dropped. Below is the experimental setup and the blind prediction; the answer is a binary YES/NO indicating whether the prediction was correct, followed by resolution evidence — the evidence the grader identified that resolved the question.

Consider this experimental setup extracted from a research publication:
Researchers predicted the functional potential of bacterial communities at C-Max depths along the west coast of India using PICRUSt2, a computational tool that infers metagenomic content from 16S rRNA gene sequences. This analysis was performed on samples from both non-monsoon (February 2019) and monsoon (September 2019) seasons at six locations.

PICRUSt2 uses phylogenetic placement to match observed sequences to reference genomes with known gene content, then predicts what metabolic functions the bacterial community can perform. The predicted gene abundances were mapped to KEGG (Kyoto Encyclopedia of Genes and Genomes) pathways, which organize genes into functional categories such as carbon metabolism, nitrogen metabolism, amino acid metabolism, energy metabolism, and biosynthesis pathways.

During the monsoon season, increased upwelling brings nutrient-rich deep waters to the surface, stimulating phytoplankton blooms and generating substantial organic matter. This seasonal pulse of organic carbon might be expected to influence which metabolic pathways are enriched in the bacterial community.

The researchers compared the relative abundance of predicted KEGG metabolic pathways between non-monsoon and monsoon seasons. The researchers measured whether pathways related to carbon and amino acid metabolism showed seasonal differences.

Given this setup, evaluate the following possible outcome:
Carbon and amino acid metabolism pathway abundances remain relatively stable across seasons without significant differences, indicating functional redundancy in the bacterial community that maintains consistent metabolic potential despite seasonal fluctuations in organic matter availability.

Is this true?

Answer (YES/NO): NO